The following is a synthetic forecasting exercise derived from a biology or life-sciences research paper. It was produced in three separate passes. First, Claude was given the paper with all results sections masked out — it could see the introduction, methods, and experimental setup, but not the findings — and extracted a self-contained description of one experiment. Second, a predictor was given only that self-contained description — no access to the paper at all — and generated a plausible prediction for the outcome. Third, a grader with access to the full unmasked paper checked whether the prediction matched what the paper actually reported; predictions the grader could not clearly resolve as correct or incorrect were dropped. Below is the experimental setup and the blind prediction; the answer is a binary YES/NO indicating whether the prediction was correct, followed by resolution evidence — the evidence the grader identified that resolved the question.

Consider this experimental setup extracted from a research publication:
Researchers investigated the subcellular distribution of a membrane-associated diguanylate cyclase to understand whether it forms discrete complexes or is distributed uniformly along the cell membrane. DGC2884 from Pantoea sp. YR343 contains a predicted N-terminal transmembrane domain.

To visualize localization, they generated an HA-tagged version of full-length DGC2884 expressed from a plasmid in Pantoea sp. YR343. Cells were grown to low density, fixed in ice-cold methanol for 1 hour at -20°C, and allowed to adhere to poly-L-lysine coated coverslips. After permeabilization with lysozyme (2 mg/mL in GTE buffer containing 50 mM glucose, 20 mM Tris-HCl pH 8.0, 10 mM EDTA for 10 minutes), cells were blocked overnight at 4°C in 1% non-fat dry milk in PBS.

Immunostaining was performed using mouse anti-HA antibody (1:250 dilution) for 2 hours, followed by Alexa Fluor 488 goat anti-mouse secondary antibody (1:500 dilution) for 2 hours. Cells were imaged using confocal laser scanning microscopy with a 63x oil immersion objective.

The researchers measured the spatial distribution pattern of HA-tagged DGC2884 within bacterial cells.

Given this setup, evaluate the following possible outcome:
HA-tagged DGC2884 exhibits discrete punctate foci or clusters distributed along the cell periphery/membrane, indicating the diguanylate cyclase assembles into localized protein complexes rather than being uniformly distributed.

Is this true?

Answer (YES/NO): YES